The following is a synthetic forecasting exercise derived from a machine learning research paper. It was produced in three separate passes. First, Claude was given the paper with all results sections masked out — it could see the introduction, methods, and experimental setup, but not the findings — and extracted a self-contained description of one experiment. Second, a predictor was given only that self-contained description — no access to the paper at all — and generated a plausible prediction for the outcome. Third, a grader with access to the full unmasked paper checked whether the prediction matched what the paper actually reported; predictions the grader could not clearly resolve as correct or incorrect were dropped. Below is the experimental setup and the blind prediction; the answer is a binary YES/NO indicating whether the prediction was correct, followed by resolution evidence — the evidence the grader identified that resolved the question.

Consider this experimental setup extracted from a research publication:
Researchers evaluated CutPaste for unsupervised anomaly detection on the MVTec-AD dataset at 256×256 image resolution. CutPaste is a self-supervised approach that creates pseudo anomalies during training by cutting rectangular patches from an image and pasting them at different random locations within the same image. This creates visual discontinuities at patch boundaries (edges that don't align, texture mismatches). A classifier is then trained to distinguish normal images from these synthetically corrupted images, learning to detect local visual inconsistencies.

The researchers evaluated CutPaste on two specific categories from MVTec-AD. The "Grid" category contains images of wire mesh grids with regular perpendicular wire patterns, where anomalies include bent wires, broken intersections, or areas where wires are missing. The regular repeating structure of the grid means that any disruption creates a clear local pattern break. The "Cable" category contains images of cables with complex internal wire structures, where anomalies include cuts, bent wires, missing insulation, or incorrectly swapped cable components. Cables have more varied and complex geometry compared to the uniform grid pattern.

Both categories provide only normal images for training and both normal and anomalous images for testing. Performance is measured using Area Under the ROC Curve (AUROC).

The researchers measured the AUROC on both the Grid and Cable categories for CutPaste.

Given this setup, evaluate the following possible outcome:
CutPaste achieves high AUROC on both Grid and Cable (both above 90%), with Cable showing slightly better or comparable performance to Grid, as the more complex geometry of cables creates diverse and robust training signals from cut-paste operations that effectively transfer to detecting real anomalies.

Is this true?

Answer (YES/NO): NO